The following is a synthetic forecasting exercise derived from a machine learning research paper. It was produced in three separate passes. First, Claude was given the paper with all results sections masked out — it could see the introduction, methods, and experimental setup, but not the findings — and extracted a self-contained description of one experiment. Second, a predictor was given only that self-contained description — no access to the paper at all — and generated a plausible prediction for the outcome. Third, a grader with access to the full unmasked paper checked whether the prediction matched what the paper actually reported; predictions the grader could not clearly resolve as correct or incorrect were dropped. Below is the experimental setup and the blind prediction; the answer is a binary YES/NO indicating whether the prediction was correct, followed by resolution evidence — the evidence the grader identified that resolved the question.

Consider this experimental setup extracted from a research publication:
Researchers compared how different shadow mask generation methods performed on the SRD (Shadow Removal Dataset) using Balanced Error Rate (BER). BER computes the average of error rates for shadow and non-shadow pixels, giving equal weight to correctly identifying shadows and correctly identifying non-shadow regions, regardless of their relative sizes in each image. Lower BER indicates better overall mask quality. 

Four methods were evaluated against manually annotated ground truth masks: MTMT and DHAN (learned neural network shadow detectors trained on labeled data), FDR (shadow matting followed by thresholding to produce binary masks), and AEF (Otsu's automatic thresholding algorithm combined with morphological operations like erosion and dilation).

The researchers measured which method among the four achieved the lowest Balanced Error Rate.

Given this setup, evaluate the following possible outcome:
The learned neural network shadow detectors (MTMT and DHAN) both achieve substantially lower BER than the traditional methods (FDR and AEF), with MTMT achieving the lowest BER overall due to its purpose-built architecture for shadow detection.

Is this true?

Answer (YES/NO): NO